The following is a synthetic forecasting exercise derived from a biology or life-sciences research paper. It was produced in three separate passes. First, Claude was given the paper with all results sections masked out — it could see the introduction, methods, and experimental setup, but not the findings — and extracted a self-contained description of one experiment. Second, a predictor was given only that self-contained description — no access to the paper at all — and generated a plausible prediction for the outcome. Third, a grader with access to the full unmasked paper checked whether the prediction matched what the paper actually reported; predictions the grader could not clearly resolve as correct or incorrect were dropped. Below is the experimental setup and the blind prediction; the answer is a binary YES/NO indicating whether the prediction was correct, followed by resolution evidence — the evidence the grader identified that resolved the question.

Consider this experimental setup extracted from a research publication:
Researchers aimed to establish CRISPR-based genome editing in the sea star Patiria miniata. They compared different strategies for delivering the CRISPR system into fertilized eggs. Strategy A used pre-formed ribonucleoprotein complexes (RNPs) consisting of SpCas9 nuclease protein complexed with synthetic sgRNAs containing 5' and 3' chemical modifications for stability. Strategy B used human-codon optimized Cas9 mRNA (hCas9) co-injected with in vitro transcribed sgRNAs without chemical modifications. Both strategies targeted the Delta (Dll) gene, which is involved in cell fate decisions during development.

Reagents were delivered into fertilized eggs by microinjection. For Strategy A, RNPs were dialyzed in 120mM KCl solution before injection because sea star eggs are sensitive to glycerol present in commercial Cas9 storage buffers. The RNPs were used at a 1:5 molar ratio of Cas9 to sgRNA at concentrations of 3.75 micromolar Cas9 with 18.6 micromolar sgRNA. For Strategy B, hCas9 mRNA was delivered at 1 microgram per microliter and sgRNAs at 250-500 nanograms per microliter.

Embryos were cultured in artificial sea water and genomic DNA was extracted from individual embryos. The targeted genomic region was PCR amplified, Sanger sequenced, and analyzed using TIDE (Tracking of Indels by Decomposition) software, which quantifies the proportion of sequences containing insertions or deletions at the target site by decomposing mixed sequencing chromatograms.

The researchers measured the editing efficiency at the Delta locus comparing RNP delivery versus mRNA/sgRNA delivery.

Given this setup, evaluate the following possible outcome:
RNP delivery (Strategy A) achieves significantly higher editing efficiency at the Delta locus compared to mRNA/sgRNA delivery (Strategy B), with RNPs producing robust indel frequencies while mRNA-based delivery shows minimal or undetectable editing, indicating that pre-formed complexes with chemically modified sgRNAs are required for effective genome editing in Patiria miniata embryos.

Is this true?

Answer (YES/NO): NO